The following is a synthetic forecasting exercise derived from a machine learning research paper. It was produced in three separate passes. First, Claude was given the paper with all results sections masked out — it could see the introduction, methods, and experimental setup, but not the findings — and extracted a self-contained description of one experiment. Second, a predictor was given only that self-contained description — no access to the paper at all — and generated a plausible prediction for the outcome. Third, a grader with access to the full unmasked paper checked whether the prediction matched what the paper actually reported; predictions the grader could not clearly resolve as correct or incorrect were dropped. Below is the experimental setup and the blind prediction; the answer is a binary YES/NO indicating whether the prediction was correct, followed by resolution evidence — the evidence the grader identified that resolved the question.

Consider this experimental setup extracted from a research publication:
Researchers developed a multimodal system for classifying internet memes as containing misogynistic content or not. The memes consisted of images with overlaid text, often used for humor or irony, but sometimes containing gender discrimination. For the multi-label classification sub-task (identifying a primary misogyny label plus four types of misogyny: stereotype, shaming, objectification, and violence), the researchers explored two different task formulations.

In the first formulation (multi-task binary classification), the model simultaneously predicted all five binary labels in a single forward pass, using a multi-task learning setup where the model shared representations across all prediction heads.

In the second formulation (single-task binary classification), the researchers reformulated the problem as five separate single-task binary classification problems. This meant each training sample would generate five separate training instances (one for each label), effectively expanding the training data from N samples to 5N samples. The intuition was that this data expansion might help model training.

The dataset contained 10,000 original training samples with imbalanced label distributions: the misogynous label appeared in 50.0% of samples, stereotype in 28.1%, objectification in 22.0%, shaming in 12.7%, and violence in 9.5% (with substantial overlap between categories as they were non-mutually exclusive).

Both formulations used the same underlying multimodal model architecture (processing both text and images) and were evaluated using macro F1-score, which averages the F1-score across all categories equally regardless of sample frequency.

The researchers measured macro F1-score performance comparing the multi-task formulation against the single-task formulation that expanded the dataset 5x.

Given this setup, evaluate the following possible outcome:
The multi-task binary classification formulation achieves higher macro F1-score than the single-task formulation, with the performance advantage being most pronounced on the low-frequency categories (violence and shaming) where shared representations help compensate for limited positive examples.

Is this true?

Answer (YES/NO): NO